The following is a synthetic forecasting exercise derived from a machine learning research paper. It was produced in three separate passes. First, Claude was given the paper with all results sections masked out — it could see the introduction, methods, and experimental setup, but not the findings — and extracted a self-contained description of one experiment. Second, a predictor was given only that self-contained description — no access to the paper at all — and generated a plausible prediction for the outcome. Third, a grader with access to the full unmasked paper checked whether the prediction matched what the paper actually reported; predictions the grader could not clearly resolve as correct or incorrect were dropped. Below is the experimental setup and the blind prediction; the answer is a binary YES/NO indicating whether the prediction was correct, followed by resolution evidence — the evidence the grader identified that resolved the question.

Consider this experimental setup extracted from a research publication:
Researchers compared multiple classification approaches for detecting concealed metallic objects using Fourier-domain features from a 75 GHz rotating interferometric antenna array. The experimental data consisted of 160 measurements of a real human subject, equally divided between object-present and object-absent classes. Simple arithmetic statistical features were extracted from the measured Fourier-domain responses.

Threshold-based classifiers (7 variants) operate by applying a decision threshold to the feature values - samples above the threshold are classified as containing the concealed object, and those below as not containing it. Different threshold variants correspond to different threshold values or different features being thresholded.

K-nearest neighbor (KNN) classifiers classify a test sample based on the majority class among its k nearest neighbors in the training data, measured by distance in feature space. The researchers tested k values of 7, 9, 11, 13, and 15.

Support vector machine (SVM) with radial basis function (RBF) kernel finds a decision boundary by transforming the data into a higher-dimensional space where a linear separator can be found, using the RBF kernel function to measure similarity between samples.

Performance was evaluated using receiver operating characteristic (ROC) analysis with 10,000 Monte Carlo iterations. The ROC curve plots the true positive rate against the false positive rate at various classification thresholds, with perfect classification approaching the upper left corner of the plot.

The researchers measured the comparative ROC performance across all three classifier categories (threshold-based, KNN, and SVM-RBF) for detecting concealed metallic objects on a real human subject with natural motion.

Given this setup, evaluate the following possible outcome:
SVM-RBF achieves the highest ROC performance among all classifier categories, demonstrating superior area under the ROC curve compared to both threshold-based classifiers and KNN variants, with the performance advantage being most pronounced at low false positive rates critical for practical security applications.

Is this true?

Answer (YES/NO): YES